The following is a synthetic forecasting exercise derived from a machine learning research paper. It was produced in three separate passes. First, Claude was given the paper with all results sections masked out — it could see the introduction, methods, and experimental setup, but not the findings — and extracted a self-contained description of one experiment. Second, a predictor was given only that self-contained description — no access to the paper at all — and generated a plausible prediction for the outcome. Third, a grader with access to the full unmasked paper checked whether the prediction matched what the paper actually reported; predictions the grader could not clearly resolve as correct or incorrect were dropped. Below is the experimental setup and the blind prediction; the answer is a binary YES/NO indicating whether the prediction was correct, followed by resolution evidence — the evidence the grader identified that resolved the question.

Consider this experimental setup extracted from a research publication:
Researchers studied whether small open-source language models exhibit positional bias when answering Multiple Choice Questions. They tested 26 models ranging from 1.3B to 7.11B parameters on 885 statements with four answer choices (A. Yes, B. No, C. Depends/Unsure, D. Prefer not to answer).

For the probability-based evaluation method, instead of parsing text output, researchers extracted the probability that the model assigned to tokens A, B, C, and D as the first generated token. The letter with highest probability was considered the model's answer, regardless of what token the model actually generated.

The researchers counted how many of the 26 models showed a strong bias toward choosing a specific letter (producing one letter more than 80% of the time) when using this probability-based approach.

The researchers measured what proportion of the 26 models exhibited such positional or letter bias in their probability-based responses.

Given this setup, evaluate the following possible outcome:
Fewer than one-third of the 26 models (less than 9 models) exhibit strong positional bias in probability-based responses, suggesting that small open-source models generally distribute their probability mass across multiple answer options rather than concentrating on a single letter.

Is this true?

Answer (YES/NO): NO